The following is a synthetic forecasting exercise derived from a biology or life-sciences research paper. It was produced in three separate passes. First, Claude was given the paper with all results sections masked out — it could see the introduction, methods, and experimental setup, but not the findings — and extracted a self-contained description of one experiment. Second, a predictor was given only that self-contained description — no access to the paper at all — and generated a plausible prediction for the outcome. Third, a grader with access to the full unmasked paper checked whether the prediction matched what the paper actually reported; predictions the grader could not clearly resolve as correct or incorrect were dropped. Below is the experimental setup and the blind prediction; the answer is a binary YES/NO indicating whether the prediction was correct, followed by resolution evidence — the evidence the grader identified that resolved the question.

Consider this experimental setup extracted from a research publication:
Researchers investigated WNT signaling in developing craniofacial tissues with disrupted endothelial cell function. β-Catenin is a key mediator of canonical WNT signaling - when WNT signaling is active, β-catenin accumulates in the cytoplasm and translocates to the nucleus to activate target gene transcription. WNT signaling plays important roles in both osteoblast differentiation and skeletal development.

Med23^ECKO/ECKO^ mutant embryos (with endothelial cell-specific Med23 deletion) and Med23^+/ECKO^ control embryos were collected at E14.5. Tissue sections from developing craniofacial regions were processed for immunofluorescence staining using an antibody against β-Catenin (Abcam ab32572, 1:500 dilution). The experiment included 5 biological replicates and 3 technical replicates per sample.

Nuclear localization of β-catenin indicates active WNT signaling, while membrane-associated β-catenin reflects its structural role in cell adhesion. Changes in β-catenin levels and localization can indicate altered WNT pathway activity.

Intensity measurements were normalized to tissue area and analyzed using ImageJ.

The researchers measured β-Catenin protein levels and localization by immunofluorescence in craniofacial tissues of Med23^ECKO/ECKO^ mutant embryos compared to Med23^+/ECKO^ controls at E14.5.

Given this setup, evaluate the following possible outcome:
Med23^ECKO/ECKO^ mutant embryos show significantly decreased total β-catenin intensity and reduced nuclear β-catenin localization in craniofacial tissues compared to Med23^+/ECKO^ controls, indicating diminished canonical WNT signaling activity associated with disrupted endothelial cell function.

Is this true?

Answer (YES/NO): YES